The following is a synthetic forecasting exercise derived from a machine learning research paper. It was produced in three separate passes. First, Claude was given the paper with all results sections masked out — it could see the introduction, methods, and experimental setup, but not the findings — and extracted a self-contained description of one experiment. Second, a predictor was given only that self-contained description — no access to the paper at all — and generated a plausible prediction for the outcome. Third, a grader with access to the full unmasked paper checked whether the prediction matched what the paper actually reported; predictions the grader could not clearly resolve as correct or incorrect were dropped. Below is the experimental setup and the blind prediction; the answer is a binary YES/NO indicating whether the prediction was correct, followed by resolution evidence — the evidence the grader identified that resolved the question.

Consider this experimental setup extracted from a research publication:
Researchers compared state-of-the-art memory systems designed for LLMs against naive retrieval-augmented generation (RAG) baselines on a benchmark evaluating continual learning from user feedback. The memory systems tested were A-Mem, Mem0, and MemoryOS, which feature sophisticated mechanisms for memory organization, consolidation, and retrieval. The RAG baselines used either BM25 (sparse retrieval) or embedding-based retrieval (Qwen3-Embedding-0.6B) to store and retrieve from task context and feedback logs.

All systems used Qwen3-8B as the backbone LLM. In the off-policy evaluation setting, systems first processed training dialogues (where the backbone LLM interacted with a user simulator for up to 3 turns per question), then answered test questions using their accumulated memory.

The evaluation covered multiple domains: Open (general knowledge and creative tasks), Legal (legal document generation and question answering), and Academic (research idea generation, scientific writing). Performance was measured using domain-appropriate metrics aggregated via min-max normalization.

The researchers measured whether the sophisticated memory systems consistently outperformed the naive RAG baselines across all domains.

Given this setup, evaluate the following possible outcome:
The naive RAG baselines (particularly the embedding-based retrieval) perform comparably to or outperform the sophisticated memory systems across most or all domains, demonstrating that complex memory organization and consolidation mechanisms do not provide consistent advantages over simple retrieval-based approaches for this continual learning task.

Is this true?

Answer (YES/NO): YES